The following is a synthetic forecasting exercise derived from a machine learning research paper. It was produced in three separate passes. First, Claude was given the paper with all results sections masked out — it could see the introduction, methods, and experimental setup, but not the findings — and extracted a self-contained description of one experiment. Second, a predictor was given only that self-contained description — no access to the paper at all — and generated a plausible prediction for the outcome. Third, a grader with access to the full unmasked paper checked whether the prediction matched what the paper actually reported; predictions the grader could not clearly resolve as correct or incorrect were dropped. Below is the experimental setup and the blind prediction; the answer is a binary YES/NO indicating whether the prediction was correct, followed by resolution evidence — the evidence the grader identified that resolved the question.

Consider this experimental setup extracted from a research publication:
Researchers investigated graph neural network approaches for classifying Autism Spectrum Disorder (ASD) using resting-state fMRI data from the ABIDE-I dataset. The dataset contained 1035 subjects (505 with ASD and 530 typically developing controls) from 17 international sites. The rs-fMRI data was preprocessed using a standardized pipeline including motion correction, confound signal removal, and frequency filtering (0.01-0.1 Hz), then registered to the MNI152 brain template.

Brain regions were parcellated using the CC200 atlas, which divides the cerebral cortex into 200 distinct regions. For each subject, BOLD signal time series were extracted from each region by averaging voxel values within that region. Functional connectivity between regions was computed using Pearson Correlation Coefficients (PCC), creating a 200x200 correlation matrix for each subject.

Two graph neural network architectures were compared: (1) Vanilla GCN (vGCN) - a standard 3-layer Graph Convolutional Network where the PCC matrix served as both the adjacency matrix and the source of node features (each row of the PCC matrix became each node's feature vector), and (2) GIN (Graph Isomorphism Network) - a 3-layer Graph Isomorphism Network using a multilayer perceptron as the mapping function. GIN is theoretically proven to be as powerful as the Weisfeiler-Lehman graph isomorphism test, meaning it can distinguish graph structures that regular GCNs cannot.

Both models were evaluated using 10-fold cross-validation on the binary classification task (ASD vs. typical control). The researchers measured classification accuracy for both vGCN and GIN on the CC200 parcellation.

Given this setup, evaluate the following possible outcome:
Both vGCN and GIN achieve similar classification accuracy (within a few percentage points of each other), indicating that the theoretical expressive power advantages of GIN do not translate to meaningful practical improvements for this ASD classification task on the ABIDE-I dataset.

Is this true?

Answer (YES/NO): YES